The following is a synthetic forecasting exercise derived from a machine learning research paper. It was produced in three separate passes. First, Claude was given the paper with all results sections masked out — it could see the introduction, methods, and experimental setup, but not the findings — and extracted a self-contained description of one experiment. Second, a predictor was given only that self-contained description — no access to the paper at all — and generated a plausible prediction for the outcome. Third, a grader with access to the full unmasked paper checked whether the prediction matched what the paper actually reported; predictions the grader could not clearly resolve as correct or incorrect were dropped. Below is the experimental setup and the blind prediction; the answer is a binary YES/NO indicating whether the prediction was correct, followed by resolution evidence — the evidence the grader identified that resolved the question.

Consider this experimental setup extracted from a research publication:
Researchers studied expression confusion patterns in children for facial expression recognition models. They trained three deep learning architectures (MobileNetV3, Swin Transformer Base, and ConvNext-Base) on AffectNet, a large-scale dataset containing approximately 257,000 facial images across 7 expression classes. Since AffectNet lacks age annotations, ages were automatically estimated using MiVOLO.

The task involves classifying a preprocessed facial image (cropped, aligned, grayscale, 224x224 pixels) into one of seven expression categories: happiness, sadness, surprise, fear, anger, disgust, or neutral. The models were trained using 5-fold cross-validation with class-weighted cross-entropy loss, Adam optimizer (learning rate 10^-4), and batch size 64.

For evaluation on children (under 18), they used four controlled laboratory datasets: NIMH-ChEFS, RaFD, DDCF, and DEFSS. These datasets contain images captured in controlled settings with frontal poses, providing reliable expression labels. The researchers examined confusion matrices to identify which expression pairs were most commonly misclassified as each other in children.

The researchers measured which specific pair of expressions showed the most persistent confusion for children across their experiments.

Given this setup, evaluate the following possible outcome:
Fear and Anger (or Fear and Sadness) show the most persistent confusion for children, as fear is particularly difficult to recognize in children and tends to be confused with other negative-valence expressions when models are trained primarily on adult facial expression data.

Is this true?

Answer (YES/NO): NO